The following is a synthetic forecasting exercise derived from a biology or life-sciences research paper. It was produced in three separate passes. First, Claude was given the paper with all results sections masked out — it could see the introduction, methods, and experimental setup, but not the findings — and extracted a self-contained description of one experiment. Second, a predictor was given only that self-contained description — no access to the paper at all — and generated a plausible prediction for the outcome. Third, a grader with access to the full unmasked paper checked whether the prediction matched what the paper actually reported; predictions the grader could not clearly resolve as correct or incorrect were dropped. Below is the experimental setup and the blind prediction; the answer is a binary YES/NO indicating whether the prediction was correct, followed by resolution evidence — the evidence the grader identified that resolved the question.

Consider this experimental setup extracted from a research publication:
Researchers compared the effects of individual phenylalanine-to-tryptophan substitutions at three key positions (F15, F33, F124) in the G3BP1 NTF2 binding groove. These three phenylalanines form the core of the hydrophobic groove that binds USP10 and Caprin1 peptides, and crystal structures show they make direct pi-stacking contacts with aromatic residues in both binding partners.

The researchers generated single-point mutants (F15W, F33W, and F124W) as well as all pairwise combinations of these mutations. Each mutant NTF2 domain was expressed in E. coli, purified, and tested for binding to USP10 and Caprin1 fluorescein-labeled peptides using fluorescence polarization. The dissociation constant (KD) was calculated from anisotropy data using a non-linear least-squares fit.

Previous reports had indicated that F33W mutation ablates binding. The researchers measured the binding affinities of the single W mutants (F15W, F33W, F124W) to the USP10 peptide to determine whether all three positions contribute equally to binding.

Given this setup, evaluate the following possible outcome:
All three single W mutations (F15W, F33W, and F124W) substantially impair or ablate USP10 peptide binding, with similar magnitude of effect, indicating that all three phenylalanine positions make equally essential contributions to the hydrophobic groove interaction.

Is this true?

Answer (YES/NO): NO